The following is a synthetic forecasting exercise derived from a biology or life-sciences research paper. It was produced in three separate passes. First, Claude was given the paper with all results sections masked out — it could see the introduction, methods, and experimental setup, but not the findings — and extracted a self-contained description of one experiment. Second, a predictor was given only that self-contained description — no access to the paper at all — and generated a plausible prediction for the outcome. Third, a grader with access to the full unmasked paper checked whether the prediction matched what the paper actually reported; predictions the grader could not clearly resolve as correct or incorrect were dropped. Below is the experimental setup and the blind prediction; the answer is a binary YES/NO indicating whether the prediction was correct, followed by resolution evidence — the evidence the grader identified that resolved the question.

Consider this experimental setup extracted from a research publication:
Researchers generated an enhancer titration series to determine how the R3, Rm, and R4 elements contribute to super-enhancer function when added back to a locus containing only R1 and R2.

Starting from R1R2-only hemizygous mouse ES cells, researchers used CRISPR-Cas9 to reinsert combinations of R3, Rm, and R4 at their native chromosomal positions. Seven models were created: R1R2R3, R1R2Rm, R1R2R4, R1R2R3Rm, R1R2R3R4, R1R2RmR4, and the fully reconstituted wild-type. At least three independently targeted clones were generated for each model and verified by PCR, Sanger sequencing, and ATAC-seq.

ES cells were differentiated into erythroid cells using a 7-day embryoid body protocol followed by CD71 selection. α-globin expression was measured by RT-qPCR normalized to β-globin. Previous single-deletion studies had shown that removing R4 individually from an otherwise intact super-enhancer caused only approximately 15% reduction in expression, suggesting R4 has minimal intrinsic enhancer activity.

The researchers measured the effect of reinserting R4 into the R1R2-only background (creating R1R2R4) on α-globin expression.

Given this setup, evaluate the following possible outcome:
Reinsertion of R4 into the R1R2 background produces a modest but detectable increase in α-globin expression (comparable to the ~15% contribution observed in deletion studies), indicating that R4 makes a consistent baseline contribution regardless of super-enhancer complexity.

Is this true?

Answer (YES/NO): NO